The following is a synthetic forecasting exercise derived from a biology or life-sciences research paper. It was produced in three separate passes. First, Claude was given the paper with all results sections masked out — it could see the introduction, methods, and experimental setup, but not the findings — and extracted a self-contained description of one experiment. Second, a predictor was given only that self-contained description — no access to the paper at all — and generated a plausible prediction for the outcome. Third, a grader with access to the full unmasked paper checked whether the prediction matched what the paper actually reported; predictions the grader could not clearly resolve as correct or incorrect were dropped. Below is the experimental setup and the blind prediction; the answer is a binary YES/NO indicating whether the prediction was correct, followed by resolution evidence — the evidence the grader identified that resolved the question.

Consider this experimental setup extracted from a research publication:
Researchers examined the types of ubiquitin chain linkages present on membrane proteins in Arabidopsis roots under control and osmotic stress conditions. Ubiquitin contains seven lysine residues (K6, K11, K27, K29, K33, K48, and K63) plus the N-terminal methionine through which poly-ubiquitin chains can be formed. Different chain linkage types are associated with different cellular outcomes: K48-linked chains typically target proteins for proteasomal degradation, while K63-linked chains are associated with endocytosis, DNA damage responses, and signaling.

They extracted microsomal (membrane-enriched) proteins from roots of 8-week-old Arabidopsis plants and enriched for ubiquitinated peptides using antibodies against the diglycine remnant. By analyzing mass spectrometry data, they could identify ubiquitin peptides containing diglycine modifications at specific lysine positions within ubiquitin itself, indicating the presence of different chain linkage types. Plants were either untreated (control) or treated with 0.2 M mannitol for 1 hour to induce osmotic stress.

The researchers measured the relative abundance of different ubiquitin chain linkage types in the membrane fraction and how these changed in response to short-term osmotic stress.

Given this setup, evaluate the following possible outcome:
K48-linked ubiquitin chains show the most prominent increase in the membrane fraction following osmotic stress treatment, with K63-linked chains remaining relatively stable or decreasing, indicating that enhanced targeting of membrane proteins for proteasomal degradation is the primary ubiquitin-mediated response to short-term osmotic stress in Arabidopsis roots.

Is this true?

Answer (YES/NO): NO